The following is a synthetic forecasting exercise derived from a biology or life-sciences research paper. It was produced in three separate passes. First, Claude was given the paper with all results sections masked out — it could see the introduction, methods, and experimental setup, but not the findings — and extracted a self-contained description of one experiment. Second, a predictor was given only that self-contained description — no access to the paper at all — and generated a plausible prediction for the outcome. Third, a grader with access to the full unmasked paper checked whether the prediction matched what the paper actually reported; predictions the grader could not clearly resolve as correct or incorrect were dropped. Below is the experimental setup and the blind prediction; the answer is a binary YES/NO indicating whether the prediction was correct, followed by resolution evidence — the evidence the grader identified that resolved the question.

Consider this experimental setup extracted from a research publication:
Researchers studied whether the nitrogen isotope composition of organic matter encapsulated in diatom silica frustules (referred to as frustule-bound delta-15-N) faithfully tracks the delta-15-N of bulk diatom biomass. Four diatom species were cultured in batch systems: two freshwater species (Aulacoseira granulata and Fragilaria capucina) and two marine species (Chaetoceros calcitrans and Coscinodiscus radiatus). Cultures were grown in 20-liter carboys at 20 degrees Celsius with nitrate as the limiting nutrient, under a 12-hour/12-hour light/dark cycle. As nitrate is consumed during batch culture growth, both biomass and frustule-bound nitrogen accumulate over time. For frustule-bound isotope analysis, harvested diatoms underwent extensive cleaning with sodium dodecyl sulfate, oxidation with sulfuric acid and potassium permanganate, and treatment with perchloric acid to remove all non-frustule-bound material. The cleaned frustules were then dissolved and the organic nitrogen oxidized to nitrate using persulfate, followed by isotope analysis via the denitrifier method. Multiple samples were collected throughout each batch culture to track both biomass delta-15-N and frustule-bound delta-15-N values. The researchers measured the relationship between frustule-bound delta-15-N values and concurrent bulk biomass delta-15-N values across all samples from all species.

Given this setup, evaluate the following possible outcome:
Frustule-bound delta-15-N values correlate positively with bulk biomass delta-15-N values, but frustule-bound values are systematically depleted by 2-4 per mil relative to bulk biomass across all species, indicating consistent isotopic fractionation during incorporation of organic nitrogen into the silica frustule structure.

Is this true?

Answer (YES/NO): NO